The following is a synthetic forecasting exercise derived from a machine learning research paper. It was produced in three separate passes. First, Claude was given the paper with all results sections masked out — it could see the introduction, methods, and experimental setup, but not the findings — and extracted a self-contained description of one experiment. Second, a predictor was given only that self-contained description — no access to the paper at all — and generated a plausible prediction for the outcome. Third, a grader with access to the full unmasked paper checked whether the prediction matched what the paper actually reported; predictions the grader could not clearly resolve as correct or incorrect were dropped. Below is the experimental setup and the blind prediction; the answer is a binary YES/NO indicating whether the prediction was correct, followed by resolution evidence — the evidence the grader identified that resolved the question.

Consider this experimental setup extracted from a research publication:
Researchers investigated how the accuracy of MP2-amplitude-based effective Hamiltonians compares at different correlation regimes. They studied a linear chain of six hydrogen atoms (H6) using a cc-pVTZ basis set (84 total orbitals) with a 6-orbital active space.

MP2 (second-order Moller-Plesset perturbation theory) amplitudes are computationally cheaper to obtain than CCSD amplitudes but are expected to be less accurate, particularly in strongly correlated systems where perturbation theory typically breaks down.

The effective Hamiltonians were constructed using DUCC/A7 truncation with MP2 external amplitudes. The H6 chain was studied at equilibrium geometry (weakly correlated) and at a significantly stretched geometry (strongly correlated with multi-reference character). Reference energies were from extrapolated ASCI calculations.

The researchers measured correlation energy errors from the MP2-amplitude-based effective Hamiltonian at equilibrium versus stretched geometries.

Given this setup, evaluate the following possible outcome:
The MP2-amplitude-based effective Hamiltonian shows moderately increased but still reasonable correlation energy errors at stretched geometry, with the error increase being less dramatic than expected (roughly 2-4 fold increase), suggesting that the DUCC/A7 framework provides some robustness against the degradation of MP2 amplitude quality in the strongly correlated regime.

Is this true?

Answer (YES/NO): NO